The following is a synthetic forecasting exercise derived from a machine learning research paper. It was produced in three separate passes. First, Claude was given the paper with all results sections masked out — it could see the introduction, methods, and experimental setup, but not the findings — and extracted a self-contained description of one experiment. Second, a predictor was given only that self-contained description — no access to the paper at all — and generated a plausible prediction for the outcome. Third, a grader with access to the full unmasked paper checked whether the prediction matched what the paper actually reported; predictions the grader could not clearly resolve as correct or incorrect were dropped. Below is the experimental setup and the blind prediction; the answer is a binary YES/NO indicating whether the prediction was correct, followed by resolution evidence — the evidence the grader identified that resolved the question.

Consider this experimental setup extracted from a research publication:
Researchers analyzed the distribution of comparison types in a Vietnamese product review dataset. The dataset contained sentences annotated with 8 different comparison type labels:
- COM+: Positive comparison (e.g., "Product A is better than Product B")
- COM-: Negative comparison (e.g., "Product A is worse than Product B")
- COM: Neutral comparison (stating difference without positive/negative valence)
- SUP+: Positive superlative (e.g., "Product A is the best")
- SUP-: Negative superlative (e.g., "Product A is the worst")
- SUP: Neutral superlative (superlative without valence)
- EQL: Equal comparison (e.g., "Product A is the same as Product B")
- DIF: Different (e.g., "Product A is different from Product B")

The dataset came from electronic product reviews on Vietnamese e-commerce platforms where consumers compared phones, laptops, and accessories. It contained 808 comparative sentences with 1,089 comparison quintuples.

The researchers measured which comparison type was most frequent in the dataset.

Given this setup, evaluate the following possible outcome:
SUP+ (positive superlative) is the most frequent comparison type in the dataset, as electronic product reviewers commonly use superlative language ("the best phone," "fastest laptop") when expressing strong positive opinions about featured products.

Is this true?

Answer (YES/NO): NO